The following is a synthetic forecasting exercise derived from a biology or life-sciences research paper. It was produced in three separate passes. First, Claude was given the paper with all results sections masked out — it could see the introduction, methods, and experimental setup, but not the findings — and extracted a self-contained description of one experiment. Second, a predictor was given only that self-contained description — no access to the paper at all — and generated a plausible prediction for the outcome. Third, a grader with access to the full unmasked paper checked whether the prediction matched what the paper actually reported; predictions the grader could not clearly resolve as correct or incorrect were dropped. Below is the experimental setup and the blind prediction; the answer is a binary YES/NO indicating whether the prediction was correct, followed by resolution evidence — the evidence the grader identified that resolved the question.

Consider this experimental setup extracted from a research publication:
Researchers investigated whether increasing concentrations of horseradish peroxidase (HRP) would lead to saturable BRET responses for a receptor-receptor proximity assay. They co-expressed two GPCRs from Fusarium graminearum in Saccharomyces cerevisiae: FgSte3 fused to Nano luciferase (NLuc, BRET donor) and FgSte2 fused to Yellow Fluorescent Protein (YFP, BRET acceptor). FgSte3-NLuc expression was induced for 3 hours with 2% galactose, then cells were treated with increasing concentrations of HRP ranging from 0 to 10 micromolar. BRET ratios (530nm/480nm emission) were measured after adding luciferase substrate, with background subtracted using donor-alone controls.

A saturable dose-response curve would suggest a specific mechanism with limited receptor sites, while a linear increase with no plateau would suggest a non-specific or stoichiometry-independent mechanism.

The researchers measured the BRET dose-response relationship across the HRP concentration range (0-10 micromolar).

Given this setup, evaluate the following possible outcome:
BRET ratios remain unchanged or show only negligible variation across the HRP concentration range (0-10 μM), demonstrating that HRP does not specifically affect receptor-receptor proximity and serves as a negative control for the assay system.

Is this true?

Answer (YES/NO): NO